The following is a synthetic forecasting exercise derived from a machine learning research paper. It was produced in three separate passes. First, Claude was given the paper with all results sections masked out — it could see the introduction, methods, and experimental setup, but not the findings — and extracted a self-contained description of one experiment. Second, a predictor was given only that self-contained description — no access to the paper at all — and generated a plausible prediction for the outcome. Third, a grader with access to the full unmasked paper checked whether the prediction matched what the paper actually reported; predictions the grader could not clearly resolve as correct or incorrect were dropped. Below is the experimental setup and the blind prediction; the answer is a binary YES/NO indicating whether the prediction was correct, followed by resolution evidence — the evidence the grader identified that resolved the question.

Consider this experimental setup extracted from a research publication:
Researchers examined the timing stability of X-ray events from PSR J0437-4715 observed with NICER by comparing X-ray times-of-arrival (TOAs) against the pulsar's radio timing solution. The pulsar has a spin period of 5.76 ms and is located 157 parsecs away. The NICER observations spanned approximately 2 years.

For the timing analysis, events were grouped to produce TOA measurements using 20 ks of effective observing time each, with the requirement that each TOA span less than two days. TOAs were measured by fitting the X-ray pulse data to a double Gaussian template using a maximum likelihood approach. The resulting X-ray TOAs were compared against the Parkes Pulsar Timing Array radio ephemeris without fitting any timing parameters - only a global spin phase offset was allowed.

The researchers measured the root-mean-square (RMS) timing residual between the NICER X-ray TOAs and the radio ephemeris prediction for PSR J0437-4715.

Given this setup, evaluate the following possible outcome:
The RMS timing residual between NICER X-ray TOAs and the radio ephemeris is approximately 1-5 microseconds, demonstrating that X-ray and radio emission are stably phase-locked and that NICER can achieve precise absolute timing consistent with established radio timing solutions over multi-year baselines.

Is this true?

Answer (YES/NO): NO